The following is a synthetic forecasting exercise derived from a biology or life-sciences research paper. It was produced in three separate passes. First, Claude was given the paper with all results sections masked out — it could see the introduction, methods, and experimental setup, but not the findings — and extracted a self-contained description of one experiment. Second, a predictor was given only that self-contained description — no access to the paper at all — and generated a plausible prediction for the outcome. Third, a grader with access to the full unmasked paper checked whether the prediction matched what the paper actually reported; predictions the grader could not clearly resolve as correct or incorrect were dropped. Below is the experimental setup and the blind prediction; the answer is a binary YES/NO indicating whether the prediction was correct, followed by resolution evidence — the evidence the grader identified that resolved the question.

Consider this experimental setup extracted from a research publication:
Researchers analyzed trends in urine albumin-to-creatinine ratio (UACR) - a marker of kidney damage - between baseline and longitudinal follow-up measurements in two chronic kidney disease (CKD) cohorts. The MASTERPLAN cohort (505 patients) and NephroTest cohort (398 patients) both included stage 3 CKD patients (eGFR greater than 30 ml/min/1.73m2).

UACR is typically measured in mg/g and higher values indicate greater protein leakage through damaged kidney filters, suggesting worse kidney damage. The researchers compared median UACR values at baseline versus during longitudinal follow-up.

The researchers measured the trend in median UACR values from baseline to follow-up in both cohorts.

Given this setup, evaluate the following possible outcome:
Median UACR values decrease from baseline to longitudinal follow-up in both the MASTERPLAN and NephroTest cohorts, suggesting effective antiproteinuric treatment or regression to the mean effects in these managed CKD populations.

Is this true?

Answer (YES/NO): YES